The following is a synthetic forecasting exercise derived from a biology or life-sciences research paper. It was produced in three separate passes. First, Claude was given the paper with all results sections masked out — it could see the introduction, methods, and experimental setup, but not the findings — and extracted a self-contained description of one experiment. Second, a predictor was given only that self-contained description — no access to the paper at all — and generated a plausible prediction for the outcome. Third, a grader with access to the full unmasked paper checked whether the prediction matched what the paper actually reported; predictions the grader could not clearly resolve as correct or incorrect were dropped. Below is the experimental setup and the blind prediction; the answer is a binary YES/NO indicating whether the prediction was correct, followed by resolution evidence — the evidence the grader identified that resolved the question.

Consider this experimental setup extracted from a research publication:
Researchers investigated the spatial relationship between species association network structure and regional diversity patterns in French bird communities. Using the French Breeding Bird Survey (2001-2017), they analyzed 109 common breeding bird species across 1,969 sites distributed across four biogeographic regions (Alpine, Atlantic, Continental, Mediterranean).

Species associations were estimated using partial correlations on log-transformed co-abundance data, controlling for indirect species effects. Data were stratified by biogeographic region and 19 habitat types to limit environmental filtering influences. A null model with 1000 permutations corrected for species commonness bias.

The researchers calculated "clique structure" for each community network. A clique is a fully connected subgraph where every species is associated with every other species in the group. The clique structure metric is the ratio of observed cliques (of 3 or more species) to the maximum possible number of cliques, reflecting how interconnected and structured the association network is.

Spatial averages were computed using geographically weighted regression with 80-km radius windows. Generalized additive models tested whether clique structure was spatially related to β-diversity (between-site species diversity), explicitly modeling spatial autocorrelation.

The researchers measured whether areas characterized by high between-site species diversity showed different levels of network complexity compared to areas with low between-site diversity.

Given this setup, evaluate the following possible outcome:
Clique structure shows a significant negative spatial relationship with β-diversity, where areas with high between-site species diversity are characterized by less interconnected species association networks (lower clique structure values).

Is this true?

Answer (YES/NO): NO